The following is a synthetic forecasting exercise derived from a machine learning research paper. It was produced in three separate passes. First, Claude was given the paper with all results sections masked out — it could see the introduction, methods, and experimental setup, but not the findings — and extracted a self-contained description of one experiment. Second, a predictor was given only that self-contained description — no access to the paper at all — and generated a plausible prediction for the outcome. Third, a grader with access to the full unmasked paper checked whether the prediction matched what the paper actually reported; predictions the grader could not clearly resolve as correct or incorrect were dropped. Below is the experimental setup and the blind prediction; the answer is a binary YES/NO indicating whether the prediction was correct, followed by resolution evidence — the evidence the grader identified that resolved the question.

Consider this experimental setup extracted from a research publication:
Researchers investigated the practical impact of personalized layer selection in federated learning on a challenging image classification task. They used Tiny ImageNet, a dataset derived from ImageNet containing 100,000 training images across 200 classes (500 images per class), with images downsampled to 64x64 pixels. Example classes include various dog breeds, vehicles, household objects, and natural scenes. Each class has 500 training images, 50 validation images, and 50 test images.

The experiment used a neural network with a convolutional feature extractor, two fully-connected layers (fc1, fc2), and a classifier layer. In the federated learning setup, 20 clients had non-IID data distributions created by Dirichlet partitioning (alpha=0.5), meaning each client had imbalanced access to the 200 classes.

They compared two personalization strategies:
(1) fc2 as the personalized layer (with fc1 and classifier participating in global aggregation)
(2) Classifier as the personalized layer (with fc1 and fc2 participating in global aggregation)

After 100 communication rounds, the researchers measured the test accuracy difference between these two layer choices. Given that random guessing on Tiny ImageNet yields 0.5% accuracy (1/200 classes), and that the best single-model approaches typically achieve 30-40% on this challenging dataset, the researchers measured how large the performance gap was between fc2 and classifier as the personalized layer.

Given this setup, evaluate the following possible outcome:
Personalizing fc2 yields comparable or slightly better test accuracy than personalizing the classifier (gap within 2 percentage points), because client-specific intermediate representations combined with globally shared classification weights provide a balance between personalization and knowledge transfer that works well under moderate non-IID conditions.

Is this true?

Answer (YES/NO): NO